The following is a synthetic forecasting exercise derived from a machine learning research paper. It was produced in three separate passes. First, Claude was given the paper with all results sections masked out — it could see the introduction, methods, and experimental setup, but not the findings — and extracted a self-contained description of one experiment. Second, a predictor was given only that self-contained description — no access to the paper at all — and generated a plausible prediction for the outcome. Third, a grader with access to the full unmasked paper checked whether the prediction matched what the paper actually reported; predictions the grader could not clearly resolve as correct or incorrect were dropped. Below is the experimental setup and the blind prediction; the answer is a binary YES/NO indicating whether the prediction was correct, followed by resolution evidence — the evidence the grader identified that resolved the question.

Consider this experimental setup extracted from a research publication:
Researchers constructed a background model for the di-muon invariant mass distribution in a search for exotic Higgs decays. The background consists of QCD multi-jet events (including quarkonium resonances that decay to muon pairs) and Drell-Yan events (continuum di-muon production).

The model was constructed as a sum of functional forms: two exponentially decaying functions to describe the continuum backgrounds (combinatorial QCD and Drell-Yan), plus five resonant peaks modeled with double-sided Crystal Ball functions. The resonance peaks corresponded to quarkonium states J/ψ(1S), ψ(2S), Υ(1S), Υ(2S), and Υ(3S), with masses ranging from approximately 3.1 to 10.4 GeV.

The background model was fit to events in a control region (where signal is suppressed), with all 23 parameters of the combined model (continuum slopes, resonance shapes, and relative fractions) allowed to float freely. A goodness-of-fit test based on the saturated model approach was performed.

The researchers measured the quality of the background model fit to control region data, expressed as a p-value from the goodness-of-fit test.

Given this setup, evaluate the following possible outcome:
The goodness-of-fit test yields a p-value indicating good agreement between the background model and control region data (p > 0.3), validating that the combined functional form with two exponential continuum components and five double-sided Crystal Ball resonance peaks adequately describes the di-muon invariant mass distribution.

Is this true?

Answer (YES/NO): NO